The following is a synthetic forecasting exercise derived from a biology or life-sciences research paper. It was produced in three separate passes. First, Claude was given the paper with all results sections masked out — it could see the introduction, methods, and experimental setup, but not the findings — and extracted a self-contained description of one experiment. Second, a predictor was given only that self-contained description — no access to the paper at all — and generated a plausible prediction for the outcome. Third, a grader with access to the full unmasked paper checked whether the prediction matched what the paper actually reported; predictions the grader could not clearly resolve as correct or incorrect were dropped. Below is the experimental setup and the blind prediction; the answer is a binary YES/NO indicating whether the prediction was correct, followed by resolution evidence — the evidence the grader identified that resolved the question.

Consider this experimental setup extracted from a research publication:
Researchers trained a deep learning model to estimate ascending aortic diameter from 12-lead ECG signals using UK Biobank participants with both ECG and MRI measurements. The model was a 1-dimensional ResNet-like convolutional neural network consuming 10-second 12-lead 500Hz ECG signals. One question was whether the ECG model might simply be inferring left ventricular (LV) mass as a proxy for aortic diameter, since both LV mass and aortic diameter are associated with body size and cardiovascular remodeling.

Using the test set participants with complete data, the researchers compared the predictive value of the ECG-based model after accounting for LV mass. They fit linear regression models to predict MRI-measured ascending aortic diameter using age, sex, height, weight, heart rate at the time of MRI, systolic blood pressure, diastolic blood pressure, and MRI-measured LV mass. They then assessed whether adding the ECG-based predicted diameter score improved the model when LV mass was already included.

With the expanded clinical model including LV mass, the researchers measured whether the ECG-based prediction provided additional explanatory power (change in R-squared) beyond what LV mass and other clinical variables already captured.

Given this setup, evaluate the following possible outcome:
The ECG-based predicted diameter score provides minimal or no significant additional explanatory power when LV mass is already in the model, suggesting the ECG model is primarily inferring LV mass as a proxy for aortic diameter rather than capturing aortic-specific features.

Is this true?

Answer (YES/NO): NO